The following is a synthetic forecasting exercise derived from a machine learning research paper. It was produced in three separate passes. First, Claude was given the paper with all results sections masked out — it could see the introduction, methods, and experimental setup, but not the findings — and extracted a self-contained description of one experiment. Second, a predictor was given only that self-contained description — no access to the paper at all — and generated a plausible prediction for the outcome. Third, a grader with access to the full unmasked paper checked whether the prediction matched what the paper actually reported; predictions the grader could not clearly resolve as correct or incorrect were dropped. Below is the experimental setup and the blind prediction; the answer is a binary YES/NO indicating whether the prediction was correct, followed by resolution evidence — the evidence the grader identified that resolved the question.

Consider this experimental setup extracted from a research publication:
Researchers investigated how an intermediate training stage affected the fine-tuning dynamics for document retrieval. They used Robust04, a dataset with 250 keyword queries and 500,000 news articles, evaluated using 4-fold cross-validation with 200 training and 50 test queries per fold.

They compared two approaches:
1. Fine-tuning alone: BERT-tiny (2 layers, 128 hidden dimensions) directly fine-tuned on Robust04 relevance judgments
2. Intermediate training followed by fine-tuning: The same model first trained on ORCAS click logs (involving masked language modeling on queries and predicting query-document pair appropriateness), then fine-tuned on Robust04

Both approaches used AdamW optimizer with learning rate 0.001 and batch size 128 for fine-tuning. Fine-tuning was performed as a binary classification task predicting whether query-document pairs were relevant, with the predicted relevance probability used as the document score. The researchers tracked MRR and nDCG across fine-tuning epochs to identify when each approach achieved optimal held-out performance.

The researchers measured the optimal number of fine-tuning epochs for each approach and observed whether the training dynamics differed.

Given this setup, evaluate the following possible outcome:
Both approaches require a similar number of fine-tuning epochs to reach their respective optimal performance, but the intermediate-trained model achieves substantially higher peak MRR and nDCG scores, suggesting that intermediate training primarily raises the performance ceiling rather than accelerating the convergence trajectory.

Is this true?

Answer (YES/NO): NO